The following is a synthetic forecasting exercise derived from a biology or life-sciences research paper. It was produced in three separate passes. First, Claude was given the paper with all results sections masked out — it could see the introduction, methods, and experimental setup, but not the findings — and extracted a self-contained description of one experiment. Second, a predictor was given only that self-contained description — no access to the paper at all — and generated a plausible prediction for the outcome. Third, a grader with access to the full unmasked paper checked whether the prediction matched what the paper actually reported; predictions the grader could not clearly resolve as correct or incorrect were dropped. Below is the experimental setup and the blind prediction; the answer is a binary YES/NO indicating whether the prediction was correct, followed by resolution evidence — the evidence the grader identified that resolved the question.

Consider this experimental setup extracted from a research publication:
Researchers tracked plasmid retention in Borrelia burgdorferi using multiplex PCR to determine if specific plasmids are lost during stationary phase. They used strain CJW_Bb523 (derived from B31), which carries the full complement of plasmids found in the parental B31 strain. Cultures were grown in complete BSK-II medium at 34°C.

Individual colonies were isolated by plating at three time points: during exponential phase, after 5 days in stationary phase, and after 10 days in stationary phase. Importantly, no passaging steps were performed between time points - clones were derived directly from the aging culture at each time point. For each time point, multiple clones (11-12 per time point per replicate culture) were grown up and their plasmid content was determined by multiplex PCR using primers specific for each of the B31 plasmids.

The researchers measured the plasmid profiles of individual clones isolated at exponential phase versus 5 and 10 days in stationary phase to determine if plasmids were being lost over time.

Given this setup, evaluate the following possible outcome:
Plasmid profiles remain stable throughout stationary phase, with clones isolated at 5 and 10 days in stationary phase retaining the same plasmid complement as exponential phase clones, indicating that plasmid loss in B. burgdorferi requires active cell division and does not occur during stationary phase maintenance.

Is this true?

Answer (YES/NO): NO